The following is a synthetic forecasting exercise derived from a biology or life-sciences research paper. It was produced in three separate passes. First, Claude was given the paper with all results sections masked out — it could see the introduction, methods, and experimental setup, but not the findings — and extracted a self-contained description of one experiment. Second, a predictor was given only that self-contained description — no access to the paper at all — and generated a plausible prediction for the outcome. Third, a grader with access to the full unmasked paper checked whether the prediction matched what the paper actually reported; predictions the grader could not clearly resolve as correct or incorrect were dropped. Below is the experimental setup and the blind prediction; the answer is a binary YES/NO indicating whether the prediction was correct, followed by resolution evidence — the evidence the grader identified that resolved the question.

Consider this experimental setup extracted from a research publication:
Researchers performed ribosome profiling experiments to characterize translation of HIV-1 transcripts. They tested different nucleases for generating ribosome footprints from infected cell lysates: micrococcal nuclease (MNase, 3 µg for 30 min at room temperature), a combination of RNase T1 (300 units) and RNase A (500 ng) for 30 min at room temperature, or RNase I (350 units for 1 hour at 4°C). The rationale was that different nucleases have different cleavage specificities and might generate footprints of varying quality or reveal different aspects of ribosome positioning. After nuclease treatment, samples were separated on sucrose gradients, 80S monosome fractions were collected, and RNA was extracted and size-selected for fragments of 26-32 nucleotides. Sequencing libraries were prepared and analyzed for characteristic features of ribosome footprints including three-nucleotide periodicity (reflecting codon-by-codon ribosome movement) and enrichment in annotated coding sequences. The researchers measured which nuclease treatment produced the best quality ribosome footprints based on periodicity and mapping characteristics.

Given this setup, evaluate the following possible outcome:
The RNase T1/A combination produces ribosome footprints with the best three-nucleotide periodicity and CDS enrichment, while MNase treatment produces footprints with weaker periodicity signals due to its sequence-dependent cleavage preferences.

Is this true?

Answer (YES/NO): NO